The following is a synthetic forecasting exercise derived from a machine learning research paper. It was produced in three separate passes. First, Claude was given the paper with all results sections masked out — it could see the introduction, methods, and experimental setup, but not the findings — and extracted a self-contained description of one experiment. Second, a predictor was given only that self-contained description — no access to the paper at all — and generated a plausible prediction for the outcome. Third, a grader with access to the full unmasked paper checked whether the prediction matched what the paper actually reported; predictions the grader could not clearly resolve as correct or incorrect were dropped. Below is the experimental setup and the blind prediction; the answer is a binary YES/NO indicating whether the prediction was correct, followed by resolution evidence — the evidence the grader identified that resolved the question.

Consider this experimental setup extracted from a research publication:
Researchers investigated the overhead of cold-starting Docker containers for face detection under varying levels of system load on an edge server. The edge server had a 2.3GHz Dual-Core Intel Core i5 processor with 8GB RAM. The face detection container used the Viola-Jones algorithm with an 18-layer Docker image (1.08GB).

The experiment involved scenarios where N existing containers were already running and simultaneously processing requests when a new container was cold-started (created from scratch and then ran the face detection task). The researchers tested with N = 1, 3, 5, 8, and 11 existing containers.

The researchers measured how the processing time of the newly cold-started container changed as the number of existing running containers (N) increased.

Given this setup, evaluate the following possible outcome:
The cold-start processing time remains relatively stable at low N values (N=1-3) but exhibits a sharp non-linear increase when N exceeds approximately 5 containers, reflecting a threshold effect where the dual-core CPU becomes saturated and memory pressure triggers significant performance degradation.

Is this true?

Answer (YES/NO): NO